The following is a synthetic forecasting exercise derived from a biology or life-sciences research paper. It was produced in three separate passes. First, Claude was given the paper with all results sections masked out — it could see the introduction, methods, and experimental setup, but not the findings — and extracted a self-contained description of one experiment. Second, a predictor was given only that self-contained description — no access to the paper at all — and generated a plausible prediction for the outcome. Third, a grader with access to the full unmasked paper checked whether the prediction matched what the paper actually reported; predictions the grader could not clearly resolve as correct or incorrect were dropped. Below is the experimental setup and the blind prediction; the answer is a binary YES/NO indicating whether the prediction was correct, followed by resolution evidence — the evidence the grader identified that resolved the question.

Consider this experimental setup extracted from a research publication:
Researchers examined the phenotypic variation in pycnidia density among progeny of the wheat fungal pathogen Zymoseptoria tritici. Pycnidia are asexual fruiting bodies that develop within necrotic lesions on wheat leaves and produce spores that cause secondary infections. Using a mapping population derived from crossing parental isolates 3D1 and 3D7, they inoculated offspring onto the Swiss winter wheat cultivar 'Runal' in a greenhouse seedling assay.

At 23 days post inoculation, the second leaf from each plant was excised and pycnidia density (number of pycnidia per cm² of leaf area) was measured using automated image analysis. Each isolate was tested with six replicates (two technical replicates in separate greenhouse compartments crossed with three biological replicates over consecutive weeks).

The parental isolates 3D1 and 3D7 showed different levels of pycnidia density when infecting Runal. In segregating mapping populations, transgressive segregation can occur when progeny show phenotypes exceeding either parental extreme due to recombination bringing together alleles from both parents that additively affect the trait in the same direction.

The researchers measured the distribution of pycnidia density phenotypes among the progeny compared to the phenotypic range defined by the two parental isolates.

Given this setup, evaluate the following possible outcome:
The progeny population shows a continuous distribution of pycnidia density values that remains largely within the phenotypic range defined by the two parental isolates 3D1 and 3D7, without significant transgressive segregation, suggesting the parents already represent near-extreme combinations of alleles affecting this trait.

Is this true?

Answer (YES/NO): NO